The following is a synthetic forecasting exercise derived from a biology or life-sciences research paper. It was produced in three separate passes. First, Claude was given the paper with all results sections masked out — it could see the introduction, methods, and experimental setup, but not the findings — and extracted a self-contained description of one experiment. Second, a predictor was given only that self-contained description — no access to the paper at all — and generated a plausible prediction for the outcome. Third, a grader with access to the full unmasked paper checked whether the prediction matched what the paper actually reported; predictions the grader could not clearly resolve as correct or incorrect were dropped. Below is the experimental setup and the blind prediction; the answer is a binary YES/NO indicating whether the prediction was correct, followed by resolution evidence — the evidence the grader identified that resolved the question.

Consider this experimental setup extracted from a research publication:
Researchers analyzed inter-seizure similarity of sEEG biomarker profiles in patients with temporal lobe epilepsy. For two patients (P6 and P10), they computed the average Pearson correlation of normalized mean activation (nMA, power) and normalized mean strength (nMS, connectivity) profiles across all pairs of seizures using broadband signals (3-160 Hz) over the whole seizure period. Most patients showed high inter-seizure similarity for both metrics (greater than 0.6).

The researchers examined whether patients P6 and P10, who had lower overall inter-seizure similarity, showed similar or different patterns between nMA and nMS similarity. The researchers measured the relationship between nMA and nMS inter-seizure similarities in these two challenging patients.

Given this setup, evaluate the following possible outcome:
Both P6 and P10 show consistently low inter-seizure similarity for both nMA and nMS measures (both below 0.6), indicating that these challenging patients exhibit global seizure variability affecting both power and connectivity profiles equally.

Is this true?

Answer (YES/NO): NO